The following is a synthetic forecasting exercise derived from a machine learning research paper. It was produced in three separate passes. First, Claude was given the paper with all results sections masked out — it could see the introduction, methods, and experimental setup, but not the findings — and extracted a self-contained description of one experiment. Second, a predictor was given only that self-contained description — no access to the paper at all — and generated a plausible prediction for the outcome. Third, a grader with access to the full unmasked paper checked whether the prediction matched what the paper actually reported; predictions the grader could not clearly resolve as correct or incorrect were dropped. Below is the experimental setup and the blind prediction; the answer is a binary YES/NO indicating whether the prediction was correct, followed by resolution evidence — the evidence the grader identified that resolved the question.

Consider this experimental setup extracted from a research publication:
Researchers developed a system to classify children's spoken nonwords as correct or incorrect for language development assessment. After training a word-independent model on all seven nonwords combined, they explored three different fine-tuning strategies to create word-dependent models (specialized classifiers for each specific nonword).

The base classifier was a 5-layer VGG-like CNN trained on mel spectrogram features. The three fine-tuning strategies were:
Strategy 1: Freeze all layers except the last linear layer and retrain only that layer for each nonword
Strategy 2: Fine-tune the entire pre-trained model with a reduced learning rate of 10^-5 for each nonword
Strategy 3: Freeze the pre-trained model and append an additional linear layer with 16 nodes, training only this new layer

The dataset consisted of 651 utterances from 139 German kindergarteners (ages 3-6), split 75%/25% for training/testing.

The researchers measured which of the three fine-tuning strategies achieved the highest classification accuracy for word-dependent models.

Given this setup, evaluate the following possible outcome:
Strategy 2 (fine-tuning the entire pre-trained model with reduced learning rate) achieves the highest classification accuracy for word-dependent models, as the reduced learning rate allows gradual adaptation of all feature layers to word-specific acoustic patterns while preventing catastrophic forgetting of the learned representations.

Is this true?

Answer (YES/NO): YES